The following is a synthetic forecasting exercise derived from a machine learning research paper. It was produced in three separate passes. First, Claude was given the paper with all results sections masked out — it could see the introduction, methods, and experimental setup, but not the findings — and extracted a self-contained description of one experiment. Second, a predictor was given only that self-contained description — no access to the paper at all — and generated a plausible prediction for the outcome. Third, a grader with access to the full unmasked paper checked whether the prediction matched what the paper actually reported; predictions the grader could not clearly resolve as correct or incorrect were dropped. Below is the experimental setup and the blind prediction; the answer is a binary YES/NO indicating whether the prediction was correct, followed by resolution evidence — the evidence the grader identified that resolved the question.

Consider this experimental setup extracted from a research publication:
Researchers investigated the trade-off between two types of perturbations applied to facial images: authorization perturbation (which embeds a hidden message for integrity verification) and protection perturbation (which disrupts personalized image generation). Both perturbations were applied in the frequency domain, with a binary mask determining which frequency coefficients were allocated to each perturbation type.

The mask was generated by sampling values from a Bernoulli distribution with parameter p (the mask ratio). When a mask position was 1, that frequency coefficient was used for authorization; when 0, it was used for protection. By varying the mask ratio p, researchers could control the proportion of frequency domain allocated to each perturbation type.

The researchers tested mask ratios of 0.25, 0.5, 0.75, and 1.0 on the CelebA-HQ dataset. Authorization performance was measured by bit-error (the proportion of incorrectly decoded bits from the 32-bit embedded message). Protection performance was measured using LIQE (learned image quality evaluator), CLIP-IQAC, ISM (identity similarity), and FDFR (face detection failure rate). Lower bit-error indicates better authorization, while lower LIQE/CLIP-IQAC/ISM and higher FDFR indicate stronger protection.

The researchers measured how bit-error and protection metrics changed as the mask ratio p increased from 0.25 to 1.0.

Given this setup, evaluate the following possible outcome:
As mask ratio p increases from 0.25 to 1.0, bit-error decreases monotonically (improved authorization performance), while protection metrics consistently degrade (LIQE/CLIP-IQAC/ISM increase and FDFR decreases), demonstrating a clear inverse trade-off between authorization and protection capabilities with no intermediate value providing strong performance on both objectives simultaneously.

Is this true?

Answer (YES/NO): NO